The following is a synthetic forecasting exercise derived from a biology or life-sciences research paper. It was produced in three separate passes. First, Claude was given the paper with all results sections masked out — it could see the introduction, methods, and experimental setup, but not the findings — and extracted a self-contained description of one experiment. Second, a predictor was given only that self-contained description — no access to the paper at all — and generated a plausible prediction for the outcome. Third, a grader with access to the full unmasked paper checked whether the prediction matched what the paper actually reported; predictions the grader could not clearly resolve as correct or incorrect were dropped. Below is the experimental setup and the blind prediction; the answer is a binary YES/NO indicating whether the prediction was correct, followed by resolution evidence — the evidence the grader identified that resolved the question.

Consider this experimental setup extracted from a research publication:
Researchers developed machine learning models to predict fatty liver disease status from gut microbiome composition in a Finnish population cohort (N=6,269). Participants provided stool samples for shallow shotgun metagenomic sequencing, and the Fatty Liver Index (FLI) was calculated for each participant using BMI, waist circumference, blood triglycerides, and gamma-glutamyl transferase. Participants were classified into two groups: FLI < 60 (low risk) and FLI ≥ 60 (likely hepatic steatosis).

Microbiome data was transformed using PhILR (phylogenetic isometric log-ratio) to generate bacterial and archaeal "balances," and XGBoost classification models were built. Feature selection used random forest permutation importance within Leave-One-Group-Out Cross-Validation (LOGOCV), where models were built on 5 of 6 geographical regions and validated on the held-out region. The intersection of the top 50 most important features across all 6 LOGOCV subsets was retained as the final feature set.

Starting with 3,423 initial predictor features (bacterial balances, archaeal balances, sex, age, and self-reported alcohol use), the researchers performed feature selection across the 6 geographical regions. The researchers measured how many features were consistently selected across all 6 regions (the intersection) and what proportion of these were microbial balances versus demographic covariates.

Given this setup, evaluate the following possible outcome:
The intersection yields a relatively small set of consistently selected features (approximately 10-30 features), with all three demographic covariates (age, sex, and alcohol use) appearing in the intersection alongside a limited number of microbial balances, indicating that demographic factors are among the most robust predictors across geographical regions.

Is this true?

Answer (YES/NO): NO